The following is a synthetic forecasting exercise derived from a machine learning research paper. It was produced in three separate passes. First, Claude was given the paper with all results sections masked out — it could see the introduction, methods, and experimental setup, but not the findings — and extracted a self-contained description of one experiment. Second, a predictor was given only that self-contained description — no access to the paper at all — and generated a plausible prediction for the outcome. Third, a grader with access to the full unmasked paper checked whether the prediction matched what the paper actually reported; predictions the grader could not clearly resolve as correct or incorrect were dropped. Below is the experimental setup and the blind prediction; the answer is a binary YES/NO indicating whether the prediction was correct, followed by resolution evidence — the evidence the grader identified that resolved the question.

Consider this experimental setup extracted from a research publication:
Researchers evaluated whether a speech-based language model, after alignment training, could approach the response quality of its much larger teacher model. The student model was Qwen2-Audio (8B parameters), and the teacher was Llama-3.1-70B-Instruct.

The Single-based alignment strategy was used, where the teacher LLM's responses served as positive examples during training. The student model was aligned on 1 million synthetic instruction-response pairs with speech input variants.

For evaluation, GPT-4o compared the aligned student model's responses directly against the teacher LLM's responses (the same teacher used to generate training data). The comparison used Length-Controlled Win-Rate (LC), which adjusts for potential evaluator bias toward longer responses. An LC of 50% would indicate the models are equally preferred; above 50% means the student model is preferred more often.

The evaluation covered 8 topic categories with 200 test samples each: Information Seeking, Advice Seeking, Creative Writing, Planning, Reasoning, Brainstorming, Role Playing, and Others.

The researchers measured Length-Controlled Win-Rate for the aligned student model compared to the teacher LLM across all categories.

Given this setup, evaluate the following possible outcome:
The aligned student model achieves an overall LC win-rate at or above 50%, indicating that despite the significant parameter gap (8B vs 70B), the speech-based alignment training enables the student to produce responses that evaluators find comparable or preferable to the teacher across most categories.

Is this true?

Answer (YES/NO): NO